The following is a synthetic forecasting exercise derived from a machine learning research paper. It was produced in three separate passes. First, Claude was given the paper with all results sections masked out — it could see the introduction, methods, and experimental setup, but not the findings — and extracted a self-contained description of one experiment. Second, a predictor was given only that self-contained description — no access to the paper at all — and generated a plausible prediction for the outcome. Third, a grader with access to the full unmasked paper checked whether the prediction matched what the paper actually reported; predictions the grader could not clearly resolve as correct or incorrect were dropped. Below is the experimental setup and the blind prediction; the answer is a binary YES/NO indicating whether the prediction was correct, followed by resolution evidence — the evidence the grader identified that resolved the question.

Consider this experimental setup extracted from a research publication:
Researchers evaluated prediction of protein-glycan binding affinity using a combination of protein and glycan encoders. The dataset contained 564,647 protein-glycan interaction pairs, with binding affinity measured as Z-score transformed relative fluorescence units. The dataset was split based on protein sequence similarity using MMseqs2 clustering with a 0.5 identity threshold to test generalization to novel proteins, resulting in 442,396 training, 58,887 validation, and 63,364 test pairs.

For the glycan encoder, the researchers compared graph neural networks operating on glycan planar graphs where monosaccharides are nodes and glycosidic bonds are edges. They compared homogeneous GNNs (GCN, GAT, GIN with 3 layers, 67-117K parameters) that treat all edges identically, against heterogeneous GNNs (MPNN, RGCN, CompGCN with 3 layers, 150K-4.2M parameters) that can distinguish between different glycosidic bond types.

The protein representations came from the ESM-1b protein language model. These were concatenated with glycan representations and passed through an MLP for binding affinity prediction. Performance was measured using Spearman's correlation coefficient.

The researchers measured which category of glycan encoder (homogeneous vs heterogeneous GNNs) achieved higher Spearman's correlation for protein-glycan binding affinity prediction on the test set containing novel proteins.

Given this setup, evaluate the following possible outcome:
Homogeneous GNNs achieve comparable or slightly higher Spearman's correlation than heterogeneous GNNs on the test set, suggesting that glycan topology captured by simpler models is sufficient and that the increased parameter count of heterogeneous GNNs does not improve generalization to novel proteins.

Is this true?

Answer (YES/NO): NO